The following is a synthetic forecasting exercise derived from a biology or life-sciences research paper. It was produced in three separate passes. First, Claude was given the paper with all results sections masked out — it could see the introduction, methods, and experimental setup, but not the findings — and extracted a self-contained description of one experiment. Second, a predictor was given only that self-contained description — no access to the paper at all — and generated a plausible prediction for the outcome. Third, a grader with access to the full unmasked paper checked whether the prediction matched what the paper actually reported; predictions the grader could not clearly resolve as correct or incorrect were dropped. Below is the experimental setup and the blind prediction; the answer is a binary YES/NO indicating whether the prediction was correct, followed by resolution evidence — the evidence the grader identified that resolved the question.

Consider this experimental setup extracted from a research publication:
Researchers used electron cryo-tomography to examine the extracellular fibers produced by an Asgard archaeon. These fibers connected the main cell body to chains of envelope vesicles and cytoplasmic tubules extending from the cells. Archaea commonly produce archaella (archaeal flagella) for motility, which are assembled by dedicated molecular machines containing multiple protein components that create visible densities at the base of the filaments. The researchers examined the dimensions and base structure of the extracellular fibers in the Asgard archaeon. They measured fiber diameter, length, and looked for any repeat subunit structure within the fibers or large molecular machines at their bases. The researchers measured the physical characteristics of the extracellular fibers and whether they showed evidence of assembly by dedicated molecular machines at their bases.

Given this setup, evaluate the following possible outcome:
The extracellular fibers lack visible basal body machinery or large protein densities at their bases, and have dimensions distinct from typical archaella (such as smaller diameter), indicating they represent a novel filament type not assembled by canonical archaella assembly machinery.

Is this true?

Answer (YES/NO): YES